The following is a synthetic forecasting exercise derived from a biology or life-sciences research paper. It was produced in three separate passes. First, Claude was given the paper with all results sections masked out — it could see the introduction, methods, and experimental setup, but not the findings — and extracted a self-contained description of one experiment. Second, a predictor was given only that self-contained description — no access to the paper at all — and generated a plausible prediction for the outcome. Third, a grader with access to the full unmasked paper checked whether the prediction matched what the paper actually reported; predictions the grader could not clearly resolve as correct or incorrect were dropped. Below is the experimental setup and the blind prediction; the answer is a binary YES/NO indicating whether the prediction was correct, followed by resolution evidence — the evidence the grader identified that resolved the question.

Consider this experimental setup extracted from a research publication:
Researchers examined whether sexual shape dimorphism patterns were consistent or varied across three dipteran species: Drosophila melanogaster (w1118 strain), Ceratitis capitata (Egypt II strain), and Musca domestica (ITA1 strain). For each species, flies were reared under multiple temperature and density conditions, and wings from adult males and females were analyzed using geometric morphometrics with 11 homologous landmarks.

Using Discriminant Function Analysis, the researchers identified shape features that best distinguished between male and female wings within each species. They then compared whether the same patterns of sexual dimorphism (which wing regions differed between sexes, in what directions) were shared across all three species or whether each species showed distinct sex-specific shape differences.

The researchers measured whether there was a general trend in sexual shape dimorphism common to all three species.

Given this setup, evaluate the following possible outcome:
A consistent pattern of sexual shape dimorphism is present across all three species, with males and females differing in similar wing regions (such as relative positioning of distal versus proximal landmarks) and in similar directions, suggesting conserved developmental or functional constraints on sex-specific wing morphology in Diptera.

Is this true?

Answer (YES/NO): NO